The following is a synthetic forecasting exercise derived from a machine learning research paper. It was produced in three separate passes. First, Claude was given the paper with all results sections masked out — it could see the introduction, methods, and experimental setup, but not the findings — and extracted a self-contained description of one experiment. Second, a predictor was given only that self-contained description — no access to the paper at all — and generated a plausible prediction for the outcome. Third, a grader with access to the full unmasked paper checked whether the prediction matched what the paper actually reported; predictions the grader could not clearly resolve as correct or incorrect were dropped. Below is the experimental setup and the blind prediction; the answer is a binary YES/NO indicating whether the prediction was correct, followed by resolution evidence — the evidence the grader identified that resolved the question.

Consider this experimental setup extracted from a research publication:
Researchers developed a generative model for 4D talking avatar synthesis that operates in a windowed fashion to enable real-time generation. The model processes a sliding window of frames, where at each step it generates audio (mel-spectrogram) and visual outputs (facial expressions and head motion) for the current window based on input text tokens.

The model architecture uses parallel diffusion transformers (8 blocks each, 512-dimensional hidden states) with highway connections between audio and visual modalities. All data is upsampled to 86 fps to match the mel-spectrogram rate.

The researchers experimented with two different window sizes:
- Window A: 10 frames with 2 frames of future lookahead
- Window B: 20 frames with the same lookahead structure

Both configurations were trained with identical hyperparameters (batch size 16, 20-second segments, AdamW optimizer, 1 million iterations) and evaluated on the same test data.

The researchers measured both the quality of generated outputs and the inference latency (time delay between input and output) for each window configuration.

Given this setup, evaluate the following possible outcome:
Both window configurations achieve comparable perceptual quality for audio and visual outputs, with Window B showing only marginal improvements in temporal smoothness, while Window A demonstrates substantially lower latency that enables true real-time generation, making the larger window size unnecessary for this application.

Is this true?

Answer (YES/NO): NO